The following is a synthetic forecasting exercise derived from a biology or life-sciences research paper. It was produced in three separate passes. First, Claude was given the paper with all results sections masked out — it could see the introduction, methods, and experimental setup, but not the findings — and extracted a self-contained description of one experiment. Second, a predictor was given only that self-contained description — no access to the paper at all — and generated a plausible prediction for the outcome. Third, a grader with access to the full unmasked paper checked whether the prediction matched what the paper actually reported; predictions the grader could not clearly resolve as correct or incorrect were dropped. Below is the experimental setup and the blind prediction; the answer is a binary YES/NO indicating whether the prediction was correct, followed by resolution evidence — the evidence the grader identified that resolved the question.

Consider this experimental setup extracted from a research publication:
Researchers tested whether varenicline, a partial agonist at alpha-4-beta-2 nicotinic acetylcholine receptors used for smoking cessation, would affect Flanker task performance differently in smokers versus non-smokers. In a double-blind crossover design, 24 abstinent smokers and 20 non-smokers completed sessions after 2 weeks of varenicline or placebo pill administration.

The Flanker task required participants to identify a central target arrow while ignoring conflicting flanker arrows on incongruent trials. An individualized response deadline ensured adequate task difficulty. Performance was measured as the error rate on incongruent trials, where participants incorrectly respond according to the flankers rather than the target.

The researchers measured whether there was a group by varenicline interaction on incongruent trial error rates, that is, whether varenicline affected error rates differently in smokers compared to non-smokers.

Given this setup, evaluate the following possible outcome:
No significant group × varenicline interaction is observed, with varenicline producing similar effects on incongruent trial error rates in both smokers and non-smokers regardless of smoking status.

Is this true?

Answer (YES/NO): YES